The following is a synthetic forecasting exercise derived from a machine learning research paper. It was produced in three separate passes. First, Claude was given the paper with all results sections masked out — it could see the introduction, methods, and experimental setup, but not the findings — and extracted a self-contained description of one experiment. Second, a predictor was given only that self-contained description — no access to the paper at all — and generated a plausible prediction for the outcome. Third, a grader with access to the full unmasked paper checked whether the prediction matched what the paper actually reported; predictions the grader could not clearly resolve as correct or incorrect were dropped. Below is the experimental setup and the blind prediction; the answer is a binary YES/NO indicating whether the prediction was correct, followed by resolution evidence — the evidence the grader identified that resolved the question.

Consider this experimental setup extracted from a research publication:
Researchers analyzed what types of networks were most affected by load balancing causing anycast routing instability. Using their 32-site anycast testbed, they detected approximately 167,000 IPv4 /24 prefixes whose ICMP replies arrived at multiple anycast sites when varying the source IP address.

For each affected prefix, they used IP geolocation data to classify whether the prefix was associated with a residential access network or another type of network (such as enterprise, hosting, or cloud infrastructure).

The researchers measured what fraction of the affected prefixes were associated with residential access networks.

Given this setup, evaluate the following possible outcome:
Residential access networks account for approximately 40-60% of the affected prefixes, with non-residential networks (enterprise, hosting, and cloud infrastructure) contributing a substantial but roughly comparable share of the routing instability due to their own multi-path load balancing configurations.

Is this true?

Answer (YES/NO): NO